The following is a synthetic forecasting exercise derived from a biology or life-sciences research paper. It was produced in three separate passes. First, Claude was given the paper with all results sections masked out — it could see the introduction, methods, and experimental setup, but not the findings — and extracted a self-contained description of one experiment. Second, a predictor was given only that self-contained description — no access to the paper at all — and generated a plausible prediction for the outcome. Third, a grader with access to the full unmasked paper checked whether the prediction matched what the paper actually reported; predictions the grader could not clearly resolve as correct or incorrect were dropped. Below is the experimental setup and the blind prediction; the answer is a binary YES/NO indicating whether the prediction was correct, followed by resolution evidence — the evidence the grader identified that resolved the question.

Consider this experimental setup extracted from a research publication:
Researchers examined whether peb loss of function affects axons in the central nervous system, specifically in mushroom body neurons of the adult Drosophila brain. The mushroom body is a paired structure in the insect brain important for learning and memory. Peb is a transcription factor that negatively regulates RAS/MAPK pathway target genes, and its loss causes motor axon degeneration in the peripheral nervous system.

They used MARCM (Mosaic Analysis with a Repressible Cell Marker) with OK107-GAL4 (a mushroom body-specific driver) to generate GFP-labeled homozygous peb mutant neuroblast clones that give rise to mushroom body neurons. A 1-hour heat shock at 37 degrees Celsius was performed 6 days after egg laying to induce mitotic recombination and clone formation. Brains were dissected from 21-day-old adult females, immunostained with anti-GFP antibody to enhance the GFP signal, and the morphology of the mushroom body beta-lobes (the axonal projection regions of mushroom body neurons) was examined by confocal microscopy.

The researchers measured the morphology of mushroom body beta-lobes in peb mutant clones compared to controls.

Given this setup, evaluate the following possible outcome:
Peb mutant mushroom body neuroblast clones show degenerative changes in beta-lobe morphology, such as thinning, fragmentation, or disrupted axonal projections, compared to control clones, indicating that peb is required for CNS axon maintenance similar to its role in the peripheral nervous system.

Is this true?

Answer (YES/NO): NO